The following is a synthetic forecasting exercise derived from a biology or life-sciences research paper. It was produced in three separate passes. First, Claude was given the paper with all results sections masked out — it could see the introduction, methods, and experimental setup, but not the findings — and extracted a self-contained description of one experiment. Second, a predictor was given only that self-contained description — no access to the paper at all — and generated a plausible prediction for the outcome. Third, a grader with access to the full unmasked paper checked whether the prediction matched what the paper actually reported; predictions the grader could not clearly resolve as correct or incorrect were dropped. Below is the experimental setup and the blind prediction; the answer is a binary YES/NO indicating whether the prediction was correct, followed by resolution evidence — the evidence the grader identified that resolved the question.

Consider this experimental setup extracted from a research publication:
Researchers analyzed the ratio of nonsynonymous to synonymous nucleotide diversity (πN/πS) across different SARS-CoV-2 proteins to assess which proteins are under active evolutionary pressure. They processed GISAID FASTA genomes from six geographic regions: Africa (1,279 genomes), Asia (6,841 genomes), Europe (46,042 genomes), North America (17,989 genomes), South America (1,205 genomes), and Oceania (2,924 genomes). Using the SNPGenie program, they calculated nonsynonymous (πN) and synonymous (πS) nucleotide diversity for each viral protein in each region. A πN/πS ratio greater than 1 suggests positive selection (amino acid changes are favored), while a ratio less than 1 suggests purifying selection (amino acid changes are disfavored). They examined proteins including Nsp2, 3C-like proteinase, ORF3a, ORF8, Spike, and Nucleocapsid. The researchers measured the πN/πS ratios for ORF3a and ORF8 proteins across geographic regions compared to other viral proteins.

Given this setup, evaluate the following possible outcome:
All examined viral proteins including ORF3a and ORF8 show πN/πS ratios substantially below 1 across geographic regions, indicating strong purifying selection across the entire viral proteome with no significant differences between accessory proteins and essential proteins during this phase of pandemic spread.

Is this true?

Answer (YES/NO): NO